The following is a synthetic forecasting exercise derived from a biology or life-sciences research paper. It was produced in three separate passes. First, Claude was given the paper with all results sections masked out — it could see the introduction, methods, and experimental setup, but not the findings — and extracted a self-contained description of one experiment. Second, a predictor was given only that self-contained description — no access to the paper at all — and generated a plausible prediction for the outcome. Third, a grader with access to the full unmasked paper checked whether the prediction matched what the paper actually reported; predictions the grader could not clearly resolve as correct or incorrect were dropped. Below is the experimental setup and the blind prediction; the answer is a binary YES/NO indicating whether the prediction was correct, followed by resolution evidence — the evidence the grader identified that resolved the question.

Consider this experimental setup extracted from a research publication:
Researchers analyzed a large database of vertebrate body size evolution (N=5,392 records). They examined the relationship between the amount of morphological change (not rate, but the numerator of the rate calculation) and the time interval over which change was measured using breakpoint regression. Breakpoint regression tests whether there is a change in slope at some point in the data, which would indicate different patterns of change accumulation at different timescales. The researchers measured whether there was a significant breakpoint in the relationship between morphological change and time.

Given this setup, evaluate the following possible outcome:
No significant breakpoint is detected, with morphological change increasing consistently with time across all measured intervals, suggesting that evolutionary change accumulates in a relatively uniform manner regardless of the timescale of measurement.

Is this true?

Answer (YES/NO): NO